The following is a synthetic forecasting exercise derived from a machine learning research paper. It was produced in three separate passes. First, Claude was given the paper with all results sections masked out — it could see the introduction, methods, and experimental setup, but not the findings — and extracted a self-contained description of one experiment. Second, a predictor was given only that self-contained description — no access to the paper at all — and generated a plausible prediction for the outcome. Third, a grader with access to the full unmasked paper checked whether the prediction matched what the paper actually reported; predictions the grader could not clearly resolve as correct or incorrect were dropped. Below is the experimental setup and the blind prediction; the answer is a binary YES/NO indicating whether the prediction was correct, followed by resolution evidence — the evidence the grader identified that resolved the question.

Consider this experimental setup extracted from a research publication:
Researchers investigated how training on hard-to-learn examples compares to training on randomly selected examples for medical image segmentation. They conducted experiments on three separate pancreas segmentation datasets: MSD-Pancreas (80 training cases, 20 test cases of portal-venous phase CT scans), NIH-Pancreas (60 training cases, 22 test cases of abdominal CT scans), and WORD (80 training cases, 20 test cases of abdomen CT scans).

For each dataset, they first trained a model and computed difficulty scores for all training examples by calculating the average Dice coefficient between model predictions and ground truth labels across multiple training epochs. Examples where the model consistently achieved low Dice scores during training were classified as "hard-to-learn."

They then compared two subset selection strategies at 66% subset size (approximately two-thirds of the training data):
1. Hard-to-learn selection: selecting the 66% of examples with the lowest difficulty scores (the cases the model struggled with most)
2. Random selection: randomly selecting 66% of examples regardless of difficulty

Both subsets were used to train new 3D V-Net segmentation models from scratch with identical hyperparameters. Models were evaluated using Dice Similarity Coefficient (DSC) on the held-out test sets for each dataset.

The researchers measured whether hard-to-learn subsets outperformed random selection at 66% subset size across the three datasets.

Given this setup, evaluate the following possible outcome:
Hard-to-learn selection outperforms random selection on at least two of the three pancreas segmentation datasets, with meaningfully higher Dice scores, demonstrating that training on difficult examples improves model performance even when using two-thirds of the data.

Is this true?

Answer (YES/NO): NO